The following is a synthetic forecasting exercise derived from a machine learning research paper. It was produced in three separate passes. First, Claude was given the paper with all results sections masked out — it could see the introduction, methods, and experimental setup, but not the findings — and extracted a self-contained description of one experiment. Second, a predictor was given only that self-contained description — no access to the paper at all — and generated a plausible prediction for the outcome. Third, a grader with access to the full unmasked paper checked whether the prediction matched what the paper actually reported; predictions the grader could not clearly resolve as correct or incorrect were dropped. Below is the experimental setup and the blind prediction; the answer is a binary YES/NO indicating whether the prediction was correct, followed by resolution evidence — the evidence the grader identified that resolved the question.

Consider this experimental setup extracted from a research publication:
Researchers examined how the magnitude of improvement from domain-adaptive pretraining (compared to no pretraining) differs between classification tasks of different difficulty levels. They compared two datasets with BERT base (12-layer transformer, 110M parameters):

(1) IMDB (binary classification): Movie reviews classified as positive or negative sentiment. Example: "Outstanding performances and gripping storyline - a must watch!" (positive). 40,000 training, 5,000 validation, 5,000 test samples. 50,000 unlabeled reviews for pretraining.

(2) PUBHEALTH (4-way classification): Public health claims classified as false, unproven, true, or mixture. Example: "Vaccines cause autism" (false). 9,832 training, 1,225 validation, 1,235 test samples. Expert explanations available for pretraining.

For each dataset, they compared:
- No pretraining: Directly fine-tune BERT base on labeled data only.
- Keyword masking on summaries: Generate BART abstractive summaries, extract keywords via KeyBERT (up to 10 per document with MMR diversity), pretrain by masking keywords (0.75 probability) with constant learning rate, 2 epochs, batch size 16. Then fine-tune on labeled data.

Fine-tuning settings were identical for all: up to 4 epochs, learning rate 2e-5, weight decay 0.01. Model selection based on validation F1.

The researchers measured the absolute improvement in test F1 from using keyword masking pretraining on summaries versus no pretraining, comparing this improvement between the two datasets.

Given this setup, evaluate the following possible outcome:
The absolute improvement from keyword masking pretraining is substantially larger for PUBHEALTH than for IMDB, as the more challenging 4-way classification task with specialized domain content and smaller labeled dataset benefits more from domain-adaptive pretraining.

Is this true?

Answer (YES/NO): YES